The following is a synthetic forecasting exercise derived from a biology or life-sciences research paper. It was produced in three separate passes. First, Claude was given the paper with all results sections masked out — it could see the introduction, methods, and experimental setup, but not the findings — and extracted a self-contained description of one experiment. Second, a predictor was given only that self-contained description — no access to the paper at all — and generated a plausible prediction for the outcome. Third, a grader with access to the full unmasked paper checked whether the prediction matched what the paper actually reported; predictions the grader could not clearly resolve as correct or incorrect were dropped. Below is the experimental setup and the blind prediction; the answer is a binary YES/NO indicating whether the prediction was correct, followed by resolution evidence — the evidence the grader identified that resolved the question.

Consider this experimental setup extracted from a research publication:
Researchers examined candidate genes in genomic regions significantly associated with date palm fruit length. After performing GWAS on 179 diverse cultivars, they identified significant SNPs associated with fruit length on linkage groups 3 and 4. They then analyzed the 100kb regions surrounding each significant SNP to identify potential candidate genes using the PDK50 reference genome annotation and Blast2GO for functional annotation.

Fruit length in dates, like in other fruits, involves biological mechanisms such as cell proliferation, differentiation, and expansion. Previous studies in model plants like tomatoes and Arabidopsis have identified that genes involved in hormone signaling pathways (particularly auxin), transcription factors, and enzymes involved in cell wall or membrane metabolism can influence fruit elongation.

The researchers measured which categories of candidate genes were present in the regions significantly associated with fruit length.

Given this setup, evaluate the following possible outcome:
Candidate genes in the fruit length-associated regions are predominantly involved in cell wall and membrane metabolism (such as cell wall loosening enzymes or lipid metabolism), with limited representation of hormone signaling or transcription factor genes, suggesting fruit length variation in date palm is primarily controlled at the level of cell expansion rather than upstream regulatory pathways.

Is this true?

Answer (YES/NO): NO